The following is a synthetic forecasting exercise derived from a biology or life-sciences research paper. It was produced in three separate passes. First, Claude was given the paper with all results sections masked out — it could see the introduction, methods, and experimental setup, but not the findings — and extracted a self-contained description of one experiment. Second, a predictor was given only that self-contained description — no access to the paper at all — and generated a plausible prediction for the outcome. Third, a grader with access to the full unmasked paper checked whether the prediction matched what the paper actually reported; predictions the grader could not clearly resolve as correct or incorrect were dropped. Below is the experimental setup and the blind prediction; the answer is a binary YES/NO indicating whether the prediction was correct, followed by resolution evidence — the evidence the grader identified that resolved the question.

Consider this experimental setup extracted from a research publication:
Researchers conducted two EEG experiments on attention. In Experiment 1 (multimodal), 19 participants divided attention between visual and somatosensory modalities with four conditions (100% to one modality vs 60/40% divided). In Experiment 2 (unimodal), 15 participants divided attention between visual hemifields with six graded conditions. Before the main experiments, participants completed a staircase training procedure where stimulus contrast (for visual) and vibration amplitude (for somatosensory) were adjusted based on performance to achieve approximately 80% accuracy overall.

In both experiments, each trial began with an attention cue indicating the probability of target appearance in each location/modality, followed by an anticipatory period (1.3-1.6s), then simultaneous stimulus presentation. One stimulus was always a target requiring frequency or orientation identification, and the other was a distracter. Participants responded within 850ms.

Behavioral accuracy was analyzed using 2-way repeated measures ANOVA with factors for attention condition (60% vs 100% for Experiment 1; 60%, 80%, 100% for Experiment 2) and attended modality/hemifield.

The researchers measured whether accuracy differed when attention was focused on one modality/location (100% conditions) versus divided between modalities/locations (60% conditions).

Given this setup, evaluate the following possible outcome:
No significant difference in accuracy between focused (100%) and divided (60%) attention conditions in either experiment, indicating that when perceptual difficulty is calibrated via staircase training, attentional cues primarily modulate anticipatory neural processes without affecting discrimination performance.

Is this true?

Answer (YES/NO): NO